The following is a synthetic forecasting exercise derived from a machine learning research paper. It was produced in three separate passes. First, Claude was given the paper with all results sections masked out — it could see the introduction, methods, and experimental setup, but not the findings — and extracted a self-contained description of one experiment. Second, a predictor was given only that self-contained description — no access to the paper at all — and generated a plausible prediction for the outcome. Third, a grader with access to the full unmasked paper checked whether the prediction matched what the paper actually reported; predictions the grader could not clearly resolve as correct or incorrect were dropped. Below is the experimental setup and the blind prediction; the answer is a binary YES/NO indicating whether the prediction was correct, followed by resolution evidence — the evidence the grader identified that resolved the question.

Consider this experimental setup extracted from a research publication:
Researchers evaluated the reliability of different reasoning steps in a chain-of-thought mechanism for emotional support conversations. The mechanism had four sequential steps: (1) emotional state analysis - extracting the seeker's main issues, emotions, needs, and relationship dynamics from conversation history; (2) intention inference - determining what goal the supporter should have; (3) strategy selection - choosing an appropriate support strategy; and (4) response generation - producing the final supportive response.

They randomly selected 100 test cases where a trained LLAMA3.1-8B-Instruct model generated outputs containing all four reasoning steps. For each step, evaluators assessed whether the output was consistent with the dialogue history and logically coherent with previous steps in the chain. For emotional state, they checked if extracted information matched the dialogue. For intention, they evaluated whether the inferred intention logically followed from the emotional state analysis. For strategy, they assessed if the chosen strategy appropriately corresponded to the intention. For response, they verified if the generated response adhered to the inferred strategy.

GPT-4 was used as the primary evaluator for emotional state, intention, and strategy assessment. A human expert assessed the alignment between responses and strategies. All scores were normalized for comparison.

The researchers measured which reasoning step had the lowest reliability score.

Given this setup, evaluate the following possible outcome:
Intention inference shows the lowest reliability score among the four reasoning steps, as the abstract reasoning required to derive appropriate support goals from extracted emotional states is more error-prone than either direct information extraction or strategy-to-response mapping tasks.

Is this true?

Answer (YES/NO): NO